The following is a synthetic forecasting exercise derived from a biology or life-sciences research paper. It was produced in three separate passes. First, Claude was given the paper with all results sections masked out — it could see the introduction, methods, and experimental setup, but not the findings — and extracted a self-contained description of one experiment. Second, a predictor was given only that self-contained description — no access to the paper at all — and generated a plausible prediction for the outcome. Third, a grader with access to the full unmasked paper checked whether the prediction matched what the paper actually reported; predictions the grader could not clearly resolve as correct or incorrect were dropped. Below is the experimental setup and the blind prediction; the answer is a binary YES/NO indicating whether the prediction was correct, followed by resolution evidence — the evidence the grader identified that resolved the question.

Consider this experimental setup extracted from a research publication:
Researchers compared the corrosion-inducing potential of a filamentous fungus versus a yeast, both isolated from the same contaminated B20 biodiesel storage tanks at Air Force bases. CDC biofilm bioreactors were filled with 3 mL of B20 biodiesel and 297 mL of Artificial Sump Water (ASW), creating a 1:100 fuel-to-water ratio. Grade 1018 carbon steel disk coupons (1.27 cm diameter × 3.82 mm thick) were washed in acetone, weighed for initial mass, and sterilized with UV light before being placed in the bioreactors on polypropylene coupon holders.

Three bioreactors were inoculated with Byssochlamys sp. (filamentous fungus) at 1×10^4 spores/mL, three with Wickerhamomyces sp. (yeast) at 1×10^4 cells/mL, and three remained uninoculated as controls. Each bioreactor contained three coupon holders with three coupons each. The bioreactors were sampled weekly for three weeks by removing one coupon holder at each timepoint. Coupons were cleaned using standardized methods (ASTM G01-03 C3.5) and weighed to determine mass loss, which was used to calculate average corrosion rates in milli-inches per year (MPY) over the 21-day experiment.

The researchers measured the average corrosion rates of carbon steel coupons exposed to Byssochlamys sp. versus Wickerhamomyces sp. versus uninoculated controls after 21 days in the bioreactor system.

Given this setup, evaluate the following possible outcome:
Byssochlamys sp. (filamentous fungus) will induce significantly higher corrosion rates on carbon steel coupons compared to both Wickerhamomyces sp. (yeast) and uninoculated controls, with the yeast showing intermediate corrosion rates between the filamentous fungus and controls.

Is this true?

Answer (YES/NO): NO